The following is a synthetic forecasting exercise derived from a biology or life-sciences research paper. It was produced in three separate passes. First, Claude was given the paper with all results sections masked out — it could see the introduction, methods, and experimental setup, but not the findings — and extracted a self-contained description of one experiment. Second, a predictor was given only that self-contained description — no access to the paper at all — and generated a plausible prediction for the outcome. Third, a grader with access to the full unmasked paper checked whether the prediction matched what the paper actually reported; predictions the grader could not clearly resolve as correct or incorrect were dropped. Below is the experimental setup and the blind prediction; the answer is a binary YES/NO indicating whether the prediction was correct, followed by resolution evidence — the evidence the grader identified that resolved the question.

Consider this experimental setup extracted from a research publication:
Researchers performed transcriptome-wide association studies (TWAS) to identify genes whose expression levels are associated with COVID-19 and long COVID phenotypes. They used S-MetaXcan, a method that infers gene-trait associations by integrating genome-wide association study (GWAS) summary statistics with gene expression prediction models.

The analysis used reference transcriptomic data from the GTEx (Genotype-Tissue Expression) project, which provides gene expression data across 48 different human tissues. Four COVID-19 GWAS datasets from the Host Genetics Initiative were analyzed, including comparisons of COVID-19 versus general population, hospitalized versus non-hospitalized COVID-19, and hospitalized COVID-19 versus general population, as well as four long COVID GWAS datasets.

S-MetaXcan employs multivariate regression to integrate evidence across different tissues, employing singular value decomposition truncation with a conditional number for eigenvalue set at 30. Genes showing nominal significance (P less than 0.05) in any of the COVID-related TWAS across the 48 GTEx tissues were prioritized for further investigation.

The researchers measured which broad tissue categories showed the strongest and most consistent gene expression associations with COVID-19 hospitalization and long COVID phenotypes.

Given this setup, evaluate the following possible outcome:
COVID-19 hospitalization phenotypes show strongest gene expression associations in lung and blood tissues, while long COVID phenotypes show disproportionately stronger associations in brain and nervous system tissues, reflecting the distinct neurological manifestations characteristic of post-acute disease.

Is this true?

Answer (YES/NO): NO